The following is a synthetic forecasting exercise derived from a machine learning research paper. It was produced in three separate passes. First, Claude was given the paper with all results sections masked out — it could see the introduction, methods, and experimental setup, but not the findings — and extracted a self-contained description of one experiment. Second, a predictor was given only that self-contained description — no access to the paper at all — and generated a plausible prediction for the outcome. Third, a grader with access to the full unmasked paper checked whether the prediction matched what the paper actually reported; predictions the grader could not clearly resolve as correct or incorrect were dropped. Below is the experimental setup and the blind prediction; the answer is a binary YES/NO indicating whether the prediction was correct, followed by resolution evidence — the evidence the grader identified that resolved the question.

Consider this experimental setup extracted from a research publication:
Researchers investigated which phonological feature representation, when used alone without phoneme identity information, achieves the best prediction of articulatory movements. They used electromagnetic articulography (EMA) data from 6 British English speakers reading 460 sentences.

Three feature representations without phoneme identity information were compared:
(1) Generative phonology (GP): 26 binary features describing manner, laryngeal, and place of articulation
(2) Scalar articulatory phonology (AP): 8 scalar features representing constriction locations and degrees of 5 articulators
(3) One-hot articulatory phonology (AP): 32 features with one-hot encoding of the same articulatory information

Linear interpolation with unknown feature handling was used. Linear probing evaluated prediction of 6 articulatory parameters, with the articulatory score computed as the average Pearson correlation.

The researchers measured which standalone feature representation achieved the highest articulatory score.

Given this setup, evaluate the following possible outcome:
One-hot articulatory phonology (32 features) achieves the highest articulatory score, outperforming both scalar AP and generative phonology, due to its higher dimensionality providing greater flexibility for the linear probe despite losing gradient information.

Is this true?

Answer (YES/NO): NO